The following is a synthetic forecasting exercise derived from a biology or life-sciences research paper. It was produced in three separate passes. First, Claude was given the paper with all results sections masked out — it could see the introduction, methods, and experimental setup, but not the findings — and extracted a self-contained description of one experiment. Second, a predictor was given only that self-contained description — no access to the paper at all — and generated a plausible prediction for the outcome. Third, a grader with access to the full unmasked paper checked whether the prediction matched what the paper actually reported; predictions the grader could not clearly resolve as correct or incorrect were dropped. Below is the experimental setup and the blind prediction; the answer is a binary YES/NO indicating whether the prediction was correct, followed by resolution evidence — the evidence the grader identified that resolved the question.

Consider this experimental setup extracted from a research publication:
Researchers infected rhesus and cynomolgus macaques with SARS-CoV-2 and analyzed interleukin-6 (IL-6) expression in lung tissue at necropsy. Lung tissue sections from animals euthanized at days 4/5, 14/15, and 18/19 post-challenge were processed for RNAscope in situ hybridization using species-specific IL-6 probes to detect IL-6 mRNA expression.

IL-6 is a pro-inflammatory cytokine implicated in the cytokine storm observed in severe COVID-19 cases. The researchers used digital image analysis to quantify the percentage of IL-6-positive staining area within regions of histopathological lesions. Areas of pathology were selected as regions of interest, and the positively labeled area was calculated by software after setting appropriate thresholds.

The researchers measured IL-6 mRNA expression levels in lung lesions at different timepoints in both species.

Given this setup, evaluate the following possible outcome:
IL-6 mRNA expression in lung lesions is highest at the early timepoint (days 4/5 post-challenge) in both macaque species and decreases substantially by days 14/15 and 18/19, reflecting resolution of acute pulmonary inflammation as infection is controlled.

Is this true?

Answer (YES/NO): YES